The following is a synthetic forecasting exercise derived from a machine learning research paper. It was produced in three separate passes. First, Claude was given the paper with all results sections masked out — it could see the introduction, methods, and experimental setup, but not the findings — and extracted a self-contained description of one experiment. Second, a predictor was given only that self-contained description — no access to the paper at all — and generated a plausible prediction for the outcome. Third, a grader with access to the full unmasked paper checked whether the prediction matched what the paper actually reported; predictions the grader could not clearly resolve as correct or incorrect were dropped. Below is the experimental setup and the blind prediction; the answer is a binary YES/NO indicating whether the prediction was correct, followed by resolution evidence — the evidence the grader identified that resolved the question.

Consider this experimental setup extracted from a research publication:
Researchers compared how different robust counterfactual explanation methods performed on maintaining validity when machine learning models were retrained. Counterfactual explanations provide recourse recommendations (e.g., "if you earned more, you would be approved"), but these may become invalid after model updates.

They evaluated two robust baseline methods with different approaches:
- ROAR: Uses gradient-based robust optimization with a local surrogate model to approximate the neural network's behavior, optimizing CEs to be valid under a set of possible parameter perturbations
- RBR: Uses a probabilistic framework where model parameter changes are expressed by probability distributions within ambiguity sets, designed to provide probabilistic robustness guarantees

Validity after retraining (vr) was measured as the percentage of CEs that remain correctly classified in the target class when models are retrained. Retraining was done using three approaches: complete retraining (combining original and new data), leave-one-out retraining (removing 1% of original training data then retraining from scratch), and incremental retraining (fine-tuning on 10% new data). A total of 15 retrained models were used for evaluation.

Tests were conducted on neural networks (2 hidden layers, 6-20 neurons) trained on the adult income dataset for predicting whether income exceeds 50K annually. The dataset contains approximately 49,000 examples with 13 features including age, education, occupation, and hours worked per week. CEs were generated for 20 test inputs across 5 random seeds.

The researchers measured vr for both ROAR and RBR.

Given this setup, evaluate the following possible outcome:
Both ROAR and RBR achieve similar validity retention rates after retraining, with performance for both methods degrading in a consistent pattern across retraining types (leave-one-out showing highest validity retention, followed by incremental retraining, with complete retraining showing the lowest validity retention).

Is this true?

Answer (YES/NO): NO